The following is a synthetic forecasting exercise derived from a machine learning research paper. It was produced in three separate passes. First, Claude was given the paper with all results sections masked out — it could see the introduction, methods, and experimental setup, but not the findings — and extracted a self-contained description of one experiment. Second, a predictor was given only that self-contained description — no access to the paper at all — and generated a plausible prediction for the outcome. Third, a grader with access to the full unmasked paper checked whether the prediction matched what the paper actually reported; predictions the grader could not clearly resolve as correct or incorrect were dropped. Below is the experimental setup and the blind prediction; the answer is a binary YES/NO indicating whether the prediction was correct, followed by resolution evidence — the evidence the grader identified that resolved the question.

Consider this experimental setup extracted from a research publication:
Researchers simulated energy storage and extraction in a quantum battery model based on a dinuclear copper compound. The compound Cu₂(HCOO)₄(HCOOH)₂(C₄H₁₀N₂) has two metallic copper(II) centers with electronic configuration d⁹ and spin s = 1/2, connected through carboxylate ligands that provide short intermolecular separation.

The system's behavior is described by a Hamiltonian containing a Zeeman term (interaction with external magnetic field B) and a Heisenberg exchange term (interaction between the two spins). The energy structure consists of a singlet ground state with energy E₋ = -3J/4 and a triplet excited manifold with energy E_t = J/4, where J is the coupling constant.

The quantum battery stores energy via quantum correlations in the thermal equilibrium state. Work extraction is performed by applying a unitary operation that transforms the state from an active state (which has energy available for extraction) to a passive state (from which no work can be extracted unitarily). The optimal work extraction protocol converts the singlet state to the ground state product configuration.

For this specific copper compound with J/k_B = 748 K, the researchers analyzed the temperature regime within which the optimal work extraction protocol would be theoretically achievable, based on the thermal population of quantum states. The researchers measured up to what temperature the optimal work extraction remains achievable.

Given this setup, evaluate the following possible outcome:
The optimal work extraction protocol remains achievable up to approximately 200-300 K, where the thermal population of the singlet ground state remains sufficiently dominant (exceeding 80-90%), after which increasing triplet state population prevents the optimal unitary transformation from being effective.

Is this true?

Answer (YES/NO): NO